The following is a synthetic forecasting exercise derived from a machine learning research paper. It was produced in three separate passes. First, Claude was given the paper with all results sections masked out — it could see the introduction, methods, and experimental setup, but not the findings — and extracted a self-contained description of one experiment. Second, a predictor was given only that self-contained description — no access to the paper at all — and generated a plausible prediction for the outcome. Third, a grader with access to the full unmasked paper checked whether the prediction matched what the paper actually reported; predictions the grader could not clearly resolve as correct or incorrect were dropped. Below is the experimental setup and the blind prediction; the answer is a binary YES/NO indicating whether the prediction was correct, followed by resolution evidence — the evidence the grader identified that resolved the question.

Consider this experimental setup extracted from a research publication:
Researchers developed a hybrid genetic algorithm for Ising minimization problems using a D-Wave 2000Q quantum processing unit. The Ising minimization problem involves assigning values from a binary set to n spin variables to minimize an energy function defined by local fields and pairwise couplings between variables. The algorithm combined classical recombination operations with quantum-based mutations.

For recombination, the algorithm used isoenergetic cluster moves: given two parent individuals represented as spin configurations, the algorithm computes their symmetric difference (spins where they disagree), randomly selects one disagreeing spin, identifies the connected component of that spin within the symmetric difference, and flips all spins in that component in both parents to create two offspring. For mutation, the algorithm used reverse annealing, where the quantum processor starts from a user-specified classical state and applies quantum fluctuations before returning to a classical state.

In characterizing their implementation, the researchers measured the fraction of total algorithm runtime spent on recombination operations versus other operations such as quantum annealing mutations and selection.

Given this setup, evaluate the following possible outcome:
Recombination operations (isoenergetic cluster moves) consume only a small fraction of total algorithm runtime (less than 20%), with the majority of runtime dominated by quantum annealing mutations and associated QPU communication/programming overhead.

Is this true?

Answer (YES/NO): YES